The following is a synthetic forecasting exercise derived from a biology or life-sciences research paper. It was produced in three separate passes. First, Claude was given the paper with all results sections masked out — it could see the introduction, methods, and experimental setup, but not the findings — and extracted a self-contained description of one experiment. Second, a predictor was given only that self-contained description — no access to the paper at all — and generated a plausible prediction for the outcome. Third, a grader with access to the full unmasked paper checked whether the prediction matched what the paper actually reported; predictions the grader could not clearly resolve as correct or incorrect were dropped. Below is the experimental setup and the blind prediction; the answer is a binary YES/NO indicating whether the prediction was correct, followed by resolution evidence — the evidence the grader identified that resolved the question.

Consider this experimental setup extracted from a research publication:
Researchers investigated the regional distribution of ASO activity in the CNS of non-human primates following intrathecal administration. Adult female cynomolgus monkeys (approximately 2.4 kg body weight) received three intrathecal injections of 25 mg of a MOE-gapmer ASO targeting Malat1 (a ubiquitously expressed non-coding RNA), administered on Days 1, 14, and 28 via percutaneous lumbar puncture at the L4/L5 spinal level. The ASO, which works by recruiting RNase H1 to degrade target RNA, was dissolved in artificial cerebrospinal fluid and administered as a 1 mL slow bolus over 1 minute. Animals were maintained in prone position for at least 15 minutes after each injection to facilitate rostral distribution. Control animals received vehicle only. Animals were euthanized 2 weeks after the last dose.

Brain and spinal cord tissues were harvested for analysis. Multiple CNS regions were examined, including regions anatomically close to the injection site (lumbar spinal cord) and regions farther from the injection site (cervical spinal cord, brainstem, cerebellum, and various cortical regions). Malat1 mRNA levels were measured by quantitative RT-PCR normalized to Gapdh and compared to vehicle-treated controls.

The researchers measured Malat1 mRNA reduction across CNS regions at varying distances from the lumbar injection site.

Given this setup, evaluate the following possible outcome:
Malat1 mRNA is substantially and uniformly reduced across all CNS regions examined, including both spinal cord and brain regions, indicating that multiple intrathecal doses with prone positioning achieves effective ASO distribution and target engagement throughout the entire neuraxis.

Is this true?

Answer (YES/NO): YES